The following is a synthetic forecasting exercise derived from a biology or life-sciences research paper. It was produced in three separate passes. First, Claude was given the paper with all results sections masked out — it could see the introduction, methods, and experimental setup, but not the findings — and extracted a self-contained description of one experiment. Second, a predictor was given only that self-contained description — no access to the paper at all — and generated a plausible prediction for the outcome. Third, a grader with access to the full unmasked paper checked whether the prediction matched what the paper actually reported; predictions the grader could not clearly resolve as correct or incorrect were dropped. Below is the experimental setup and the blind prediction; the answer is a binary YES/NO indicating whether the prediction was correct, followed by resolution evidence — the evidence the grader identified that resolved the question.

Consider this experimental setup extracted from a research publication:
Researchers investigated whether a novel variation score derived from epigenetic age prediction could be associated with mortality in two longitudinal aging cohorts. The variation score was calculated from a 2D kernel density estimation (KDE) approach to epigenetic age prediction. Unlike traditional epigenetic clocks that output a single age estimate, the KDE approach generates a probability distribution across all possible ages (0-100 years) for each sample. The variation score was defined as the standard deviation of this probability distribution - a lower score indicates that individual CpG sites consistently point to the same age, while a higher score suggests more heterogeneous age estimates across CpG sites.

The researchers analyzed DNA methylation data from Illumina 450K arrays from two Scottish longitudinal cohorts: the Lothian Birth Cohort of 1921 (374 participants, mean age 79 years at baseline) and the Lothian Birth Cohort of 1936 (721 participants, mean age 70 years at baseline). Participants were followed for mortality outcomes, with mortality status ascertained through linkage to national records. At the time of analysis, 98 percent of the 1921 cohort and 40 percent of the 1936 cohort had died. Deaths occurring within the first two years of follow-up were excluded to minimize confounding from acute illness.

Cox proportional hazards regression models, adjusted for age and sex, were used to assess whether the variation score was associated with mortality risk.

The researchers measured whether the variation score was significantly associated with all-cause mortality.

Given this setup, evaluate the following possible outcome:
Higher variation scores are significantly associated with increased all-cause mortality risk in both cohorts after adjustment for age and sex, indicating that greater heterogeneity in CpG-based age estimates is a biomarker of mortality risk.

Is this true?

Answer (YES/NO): NO